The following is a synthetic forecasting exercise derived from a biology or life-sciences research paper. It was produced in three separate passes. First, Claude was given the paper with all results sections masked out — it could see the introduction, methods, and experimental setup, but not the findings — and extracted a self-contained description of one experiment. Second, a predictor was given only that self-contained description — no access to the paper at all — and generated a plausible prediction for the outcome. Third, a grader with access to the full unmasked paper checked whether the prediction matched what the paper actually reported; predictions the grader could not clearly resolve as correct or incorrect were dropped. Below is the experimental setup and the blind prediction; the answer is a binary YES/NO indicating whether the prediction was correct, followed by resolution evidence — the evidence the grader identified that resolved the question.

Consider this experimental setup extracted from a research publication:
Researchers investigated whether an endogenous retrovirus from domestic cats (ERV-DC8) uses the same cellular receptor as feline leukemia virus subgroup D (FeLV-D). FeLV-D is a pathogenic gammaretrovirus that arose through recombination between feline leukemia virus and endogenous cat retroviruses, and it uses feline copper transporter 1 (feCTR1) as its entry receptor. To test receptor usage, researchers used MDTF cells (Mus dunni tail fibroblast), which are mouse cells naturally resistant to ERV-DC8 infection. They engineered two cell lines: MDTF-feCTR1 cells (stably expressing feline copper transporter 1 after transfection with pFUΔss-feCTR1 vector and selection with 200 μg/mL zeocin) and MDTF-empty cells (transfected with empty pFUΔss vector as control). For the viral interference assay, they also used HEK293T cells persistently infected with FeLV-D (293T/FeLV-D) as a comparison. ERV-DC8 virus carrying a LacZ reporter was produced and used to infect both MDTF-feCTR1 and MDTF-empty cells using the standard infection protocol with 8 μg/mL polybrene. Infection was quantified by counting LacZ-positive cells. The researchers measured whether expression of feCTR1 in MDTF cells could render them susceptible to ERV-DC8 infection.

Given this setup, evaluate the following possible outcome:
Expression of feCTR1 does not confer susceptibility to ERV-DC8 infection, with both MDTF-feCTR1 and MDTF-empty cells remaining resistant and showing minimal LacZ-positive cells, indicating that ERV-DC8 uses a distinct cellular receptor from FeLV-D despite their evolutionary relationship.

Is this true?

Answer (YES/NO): NO